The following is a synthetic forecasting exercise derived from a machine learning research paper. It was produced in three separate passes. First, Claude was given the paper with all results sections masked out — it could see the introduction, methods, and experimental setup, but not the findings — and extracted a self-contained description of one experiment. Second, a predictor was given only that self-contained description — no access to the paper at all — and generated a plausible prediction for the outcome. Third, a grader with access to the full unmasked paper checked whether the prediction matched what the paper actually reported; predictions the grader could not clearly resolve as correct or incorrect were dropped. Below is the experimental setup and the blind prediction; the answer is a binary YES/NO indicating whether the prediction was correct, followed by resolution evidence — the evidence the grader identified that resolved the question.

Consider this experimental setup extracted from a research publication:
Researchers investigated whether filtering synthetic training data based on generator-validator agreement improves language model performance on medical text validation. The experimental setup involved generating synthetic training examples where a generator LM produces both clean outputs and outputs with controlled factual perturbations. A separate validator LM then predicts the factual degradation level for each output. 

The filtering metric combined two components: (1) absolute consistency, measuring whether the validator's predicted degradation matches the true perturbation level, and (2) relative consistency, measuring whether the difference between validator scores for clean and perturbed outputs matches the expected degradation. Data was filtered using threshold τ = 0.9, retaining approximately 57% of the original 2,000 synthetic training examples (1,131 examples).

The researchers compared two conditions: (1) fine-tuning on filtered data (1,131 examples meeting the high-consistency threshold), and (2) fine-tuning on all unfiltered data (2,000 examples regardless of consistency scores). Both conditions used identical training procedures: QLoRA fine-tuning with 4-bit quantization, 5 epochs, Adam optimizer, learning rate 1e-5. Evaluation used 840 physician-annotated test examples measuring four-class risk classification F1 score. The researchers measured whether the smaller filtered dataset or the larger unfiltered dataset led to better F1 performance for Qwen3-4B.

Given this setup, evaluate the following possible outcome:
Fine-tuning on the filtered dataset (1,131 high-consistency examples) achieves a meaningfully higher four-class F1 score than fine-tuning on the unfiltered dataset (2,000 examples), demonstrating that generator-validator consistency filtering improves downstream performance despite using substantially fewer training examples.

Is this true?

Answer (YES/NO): YES